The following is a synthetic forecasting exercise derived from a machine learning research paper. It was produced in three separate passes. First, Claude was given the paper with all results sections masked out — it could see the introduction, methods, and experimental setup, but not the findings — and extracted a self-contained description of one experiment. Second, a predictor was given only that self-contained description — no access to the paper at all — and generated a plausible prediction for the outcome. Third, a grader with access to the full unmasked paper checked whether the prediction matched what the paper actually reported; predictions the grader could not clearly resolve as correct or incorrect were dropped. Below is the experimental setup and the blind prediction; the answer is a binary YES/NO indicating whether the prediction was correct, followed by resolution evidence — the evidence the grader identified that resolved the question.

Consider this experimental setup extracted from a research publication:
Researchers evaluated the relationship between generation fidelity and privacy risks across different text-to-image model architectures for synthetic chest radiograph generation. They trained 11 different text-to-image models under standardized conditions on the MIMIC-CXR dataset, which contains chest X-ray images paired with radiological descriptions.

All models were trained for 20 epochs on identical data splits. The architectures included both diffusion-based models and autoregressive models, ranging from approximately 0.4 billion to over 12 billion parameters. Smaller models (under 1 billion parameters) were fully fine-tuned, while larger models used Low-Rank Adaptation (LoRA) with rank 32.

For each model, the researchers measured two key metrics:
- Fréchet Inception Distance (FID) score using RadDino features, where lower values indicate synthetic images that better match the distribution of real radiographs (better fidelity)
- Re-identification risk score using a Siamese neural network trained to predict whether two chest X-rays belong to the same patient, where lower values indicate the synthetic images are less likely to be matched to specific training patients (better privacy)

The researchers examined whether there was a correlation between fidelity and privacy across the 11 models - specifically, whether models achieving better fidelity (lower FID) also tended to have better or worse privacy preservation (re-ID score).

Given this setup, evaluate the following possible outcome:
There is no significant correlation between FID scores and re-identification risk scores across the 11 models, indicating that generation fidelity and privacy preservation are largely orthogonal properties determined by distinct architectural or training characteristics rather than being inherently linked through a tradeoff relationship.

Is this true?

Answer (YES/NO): YES